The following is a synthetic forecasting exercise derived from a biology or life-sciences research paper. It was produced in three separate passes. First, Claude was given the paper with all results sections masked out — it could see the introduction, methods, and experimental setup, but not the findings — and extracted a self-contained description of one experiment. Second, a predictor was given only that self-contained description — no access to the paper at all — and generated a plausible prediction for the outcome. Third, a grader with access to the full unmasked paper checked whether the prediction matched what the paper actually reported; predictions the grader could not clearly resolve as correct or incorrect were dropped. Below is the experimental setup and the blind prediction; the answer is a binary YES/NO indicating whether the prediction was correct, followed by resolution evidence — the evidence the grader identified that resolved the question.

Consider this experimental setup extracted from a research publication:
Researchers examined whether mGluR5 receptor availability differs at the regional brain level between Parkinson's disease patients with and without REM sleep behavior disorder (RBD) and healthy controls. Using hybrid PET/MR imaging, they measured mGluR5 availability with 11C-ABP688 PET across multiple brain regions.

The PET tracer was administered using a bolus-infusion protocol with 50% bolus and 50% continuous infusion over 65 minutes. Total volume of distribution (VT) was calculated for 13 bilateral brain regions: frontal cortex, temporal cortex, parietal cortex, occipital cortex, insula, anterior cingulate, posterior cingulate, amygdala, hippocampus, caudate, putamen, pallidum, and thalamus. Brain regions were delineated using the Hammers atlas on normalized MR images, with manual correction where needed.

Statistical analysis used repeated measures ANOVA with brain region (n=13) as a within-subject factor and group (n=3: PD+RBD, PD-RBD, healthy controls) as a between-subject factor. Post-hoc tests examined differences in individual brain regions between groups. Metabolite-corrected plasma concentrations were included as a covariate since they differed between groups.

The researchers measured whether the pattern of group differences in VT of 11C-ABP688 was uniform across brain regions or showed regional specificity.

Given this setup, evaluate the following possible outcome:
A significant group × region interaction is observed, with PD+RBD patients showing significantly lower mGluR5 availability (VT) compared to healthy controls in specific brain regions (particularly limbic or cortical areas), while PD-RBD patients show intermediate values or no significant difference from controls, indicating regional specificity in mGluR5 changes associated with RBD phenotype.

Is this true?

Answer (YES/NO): NO